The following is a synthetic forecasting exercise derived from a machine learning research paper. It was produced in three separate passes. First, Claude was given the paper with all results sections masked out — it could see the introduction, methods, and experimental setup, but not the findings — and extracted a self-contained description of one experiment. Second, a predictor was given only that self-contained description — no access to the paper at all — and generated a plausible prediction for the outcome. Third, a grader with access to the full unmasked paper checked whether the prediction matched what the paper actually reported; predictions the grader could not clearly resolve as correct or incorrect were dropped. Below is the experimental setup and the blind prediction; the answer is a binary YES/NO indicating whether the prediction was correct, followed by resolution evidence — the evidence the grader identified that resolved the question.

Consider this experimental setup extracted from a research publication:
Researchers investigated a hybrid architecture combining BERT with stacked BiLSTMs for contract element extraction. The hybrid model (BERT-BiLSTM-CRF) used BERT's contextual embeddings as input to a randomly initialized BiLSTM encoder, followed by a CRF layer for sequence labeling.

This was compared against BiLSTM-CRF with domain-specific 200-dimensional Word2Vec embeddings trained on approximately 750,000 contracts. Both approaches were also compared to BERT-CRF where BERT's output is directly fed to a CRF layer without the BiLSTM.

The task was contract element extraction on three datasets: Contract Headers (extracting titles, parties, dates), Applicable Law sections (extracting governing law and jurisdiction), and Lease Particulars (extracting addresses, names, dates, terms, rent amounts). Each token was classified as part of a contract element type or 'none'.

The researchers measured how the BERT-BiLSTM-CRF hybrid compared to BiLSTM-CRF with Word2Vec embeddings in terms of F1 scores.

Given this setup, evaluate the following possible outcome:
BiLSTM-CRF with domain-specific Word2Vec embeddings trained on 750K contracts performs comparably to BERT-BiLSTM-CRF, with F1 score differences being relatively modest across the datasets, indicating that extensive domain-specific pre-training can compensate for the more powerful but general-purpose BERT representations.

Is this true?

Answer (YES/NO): YES